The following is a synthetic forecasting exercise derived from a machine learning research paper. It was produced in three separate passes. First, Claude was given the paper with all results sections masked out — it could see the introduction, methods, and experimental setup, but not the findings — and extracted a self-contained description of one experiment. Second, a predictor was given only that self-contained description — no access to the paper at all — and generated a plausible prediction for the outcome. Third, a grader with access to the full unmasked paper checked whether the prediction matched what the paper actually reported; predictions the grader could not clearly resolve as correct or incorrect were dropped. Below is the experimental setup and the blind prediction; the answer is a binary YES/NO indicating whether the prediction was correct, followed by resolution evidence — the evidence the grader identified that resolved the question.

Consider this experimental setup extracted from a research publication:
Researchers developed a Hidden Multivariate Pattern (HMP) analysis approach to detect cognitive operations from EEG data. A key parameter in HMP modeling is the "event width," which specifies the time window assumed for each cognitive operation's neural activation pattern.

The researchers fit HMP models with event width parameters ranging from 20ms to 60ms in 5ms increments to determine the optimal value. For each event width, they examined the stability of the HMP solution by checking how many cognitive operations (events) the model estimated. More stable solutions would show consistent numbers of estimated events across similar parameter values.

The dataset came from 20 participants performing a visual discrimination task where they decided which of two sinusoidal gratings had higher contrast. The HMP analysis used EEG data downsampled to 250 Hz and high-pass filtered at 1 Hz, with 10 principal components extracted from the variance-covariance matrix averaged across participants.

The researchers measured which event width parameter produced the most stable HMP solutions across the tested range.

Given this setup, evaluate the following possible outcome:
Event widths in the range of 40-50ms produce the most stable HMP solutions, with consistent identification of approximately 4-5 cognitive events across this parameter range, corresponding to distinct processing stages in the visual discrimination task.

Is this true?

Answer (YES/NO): NO